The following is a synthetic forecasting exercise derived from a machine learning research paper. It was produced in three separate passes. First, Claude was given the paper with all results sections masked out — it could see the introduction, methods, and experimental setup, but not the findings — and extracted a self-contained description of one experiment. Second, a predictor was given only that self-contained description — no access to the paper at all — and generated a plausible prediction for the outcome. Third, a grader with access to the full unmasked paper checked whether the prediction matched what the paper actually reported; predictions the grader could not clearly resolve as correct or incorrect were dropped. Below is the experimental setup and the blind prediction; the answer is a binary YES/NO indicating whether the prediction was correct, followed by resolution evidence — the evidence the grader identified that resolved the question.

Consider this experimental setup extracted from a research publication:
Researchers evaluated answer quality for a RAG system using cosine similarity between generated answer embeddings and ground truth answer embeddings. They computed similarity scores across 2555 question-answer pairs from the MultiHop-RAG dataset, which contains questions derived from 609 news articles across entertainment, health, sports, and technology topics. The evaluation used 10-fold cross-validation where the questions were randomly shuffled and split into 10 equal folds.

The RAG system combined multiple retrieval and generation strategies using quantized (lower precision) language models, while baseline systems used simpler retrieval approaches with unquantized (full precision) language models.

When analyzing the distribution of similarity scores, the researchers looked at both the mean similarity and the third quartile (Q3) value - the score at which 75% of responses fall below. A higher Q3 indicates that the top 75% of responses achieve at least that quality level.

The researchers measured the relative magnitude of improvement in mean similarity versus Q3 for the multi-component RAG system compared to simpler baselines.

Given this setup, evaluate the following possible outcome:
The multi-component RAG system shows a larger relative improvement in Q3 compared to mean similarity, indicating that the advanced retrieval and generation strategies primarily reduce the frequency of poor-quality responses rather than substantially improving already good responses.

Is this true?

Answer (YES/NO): NO